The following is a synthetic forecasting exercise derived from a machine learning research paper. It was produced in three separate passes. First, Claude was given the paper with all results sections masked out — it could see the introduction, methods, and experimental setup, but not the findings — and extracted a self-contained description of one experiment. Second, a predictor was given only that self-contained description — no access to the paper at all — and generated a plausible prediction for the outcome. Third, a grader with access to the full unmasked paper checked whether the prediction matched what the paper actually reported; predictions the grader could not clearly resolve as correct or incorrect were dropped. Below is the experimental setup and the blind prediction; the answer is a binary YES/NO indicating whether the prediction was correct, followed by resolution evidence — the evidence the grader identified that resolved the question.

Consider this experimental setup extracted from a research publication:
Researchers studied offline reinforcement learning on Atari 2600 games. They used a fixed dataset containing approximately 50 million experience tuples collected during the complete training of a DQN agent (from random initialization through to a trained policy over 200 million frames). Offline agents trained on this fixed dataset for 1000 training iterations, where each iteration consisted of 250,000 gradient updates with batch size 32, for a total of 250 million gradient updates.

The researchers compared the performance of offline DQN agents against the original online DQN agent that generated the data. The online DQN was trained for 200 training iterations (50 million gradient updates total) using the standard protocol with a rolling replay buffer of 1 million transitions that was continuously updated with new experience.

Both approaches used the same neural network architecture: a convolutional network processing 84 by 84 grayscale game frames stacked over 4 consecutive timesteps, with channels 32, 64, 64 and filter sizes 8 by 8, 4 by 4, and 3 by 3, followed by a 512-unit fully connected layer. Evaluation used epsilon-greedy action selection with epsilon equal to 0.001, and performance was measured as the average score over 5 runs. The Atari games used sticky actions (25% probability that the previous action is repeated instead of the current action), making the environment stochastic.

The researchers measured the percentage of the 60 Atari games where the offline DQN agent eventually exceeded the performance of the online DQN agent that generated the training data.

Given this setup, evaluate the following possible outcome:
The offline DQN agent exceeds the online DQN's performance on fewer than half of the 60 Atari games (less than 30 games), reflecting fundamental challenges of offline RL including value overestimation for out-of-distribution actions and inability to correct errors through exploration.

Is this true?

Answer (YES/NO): YES